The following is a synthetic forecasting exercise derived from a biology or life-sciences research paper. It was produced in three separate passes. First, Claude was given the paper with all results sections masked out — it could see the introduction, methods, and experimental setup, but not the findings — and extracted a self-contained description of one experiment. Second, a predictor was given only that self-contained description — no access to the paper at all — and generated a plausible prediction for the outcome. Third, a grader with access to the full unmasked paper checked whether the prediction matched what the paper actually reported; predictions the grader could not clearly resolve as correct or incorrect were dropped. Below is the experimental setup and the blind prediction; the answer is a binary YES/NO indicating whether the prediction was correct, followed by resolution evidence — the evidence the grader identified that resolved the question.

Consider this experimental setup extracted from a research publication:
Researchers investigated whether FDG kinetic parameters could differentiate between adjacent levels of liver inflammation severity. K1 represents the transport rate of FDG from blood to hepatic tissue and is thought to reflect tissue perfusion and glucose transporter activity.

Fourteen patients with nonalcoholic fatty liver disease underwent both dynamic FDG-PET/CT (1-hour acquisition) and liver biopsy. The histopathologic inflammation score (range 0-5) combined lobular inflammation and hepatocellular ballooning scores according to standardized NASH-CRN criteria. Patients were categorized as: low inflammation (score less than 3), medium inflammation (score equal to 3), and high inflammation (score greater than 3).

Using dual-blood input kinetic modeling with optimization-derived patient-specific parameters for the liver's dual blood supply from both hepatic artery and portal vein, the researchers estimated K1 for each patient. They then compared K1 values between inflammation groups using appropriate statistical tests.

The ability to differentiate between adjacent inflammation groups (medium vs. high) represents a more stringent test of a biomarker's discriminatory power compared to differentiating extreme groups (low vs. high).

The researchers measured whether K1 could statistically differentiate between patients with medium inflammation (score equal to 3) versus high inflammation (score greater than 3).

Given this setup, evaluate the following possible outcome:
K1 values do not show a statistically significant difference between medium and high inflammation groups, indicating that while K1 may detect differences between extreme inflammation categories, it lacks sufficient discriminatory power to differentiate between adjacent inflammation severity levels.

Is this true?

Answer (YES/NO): NO